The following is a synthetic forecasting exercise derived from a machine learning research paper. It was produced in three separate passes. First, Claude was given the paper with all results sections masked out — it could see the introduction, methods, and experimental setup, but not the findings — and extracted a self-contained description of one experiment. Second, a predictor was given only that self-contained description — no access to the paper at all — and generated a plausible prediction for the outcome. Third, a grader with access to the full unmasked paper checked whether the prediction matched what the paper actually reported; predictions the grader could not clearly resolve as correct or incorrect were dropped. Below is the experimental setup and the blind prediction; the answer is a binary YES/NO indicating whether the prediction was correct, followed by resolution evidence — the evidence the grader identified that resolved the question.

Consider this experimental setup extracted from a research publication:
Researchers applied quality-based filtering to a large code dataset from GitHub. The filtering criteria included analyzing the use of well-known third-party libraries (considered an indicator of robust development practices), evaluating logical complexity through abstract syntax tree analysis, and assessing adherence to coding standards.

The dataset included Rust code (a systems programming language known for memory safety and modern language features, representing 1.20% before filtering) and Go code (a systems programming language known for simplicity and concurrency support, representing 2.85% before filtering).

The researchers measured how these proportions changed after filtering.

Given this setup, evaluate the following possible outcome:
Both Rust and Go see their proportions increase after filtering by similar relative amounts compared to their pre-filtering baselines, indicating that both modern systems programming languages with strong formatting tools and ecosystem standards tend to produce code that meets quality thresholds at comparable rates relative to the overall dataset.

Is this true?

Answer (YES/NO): NO